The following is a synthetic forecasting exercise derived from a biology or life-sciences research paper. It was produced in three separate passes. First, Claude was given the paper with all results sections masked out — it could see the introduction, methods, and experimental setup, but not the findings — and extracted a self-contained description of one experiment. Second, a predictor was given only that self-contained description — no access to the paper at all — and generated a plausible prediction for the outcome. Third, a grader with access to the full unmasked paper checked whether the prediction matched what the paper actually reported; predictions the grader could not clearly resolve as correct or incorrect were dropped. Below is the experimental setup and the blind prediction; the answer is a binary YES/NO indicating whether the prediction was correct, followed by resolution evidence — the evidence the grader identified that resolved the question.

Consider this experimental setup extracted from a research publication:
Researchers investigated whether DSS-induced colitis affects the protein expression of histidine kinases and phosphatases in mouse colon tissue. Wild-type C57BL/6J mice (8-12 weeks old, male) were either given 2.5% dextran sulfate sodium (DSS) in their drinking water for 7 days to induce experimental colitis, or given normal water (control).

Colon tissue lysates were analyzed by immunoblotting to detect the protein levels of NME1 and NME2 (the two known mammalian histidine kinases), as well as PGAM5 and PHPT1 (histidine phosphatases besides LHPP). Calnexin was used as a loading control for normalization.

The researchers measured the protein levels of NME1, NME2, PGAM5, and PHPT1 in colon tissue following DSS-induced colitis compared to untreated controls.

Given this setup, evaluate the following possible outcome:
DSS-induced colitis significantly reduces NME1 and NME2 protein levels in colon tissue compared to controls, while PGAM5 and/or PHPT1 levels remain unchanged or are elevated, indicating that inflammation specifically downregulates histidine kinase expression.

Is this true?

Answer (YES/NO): NO